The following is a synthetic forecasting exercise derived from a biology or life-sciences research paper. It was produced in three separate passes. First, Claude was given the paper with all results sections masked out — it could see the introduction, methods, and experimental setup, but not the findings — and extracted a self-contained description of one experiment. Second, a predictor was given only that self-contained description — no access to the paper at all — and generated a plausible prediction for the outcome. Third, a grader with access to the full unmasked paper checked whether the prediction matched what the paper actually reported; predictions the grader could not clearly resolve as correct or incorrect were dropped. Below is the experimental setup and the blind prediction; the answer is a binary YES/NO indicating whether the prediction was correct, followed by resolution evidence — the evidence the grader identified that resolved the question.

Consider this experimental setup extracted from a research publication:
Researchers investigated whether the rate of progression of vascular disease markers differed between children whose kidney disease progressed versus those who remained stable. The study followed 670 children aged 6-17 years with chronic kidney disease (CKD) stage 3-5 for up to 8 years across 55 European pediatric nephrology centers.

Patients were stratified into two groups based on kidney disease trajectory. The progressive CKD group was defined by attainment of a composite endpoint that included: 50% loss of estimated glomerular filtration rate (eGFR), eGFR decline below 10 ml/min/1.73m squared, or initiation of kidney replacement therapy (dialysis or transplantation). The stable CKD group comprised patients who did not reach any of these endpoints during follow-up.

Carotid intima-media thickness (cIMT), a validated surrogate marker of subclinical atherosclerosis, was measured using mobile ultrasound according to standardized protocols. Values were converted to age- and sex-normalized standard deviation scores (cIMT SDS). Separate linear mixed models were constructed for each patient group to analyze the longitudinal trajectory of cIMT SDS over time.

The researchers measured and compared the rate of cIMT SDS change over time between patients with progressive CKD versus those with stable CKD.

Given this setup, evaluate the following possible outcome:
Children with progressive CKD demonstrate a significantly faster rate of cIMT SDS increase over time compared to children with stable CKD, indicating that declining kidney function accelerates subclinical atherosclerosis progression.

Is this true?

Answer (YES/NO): NO